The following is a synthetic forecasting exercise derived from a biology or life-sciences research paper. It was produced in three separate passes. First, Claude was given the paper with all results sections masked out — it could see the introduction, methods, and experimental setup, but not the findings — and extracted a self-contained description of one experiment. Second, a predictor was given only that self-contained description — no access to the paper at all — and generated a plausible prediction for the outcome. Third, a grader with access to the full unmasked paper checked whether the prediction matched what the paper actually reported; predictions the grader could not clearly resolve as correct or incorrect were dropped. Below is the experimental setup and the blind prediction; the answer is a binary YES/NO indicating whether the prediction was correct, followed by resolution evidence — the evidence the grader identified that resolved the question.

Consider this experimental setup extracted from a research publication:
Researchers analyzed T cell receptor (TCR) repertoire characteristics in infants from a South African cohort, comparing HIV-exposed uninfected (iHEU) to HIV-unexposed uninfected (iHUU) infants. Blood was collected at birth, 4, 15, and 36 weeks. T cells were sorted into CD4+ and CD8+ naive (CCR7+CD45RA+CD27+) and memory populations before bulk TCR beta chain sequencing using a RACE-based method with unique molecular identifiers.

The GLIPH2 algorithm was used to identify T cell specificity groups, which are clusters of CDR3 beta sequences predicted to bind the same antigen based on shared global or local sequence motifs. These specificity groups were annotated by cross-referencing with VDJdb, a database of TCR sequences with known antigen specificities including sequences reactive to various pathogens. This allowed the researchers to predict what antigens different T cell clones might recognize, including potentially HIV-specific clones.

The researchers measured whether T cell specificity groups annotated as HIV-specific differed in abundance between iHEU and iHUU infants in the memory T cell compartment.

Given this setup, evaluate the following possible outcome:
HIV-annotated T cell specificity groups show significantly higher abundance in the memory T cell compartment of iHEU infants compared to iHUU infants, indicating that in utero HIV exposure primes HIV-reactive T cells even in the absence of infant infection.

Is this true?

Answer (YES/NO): NO